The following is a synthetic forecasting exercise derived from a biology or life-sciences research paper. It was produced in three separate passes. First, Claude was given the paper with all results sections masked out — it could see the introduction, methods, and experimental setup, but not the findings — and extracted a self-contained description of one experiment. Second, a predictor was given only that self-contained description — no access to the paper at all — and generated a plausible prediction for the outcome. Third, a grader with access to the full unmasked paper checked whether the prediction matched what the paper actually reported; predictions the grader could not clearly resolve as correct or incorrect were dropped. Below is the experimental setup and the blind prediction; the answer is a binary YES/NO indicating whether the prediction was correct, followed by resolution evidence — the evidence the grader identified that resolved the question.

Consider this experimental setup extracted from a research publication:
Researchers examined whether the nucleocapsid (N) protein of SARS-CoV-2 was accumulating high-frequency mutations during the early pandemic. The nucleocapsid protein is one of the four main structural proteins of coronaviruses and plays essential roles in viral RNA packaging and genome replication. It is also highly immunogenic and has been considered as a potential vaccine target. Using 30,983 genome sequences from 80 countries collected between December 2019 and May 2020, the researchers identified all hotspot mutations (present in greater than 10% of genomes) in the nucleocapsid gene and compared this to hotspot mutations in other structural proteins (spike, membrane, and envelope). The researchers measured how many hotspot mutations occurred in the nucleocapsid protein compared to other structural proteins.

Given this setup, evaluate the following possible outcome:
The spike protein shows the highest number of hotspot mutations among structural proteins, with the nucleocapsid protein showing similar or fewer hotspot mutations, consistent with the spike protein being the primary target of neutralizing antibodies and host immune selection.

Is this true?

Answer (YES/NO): NO